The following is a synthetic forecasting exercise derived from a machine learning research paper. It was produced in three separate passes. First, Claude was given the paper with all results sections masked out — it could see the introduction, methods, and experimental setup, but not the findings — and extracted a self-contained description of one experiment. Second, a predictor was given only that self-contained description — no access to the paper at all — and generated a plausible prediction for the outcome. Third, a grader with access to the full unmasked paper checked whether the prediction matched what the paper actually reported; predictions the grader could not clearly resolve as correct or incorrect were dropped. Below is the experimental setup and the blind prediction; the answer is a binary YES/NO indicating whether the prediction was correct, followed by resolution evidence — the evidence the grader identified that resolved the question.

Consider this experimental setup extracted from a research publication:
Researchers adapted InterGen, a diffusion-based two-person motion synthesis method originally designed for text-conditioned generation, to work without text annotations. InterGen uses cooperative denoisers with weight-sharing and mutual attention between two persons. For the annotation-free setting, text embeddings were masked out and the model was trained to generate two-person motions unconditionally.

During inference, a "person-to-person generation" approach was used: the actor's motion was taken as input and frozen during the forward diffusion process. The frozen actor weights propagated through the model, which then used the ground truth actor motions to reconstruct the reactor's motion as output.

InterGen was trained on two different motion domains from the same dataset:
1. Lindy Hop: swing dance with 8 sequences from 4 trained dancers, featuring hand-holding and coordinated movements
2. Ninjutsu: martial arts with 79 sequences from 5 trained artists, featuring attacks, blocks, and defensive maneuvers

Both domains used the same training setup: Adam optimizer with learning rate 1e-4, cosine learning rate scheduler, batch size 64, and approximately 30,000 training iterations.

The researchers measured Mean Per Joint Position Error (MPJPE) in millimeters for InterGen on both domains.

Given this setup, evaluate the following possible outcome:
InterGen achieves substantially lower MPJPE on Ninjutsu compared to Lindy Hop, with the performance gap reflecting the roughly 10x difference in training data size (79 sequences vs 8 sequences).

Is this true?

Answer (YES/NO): NO